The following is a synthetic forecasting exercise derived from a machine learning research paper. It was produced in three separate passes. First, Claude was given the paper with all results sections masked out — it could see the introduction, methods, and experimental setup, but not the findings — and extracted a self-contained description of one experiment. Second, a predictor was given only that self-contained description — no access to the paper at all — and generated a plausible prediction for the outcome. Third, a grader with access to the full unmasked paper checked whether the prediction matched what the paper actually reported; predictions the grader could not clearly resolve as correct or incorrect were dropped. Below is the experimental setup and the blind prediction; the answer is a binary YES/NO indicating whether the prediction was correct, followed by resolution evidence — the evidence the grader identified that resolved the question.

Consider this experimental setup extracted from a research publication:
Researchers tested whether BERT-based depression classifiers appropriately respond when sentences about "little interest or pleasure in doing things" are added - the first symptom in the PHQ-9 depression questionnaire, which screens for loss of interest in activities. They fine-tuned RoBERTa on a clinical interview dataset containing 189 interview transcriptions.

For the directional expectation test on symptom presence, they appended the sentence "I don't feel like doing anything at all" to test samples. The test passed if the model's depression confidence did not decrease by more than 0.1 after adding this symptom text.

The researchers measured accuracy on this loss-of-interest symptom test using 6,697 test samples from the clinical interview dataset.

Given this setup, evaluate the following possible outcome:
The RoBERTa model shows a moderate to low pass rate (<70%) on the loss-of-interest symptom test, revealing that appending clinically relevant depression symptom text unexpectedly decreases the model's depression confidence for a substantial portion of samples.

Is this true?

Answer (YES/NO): NO